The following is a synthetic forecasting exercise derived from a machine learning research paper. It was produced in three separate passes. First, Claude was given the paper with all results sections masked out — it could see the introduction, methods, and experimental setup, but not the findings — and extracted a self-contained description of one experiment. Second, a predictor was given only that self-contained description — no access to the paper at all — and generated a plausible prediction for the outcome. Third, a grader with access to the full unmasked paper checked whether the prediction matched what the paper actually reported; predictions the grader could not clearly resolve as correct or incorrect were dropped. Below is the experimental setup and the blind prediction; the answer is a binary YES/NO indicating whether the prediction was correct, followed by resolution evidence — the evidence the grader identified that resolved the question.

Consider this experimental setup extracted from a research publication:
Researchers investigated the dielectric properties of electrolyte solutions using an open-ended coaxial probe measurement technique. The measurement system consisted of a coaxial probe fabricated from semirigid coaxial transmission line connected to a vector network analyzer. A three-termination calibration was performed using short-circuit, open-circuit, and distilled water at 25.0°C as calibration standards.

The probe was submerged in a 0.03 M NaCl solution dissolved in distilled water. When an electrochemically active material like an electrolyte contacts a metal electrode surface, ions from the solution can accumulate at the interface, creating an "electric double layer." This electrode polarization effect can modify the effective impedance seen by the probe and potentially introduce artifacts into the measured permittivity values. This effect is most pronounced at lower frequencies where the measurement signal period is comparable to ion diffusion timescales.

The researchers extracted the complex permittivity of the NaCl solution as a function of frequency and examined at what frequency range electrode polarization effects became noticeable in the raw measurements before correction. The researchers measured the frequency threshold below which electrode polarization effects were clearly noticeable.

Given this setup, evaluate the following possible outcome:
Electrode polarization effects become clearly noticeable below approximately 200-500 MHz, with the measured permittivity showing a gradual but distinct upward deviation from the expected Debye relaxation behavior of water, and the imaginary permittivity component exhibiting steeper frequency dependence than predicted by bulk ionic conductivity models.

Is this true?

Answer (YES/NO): NO